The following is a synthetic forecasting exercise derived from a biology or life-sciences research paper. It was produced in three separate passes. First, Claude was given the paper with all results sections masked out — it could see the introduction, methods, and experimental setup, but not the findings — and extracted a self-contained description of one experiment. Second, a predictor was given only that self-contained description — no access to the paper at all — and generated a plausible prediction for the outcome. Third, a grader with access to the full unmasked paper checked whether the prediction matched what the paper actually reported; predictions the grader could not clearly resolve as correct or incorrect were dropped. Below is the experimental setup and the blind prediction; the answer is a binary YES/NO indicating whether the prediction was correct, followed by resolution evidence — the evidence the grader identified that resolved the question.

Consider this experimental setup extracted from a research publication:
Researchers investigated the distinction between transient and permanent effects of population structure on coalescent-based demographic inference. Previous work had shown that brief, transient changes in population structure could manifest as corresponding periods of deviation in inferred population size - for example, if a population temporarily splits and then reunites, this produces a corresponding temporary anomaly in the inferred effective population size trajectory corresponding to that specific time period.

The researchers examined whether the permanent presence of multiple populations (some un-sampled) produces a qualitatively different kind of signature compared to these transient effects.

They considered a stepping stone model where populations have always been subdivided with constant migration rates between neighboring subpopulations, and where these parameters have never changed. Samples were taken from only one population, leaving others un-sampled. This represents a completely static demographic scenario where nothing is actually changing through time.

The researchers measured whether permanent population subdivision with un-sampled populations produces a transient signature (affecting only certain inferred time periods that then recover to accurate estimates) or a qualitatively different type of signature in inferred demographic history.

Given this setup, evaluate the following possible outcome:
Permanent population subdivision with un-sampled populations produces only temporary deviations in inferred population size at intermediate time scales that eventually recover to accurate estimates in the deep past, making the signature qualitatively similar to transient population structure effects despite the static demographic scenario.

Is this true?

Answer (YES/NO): NO